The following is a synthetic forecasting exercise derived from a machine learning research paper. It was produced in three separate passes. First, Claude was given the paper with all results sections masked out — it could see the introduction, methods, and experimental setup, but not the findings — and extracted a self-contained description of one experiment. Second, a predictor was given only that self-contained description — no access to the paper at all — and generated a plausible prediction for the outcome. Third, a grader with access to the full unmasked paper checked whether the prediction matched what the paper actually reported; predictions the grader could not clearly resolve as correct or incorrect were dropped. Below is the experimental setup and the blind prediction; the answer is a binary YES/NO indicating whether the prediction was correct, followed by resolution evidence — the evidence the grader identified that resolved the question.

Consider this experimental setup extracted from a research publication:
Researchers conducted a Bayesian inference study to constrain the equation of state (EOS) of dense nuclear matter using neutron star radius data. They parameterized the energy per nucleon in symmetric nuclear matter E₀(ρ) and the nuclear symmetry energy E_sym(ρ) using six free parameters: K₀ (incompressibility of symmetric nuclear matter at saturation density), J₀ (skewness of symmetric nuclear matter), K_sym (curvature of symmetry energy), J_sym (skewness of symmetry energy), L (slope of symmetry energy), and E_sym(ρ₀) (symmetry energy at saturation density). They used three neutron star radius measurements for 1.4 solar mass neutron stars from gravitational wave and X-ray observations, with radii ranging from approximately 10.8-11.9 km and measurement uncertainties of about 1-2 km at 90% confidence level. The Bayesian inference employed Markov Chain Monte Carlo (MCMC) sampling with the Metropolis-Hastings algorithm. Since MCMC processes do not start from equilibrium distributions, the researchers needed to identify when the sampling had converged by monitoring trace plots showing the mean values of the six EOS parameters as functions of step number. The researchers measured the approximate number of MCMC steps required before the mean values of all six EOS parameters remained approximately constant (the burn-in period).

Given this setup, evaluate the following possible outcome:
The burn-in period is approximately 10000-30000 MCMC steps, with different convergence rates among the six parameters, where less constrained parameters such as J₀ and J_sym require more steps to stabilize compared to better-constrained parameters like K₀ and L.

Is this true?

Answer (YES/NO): NO